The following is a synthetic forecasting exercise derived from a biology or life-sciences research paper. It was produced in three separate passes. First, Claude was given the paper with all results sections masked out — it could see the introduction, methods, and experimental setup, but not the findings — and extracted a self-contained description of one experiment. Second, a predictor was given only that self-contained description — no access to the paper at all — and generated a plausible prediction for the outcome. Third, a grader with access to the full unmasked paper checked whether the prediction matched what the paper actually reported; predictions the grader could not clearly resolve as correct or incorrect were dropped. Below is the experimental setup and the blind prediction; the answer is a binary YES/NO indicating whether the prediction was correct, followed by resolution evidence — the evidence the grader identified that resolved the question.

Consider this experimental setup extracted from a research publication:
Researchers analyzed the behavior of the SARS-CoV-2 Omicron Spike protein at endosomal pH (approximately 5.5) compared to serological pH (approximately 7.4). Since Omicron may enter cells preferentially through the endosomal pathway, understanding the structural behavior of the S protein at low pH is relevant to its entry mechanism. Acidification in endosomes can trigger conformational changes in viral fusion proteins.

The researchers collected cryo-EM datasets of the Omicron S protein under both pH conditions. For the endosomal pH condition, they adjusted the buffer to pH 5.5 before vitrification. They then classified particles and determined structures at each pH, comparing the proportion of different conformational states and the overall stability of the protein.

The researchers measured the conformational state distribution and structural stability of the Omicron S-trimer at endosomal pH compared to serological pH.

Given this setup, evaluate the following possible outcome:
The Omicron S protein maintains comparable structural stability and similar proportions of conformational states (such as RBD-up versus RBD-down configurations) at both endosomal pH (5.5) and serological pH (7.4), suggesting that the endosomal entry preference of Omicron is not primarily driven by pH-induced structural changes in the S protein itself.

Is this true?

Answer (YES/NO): YES